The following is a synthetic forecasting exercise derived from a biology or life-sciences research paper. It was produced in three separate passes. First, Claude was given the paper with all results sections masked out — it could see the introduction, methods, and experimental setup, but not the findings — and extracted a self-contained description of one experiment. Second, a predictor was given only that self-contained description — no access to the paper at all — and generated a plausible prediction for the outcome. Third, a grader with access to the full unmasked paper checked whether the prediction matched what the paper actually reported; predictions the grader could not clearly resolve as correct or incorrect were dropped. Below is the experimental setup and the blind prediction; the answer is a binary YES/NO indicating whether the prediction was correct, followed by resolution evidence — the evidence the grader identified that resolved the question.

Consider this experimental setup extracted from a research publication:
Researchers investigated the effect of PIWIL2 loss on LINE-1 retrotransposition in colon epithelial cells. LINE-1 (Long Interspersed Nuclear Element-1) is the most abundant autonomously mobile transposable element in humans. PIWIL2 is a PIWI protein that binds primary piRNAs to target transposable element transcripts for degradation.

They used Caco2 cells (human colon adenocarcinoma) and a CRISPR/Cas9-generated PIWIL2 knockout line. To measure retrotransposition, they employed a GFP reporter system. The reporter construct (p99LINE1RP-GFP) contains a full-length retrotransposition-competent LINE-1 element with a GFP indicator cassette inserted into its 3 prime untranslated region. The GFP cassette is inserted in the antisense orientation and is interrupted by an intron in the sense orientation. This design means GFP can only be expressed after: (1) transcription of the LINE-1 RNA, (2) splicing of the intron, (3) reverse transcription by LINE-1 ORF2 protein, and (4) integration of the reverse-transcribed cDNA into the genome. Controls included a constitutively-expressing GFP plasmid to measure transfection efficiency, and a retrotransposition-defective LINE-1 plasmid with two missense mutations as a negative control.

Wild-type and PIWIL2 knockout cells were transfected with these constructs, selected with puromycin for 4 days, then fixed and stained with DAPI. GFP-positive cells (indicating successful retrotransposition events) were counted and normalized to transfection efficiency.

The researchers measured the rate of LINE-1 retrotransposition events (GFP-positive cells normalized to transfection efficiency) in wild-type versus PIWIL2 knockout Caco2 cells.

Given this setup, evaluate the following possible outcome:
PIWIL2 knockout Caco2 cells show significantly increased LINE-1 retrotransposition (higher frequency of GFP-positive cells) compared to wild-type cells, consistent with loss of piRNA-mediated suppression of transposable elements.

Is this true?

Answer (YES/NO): YES